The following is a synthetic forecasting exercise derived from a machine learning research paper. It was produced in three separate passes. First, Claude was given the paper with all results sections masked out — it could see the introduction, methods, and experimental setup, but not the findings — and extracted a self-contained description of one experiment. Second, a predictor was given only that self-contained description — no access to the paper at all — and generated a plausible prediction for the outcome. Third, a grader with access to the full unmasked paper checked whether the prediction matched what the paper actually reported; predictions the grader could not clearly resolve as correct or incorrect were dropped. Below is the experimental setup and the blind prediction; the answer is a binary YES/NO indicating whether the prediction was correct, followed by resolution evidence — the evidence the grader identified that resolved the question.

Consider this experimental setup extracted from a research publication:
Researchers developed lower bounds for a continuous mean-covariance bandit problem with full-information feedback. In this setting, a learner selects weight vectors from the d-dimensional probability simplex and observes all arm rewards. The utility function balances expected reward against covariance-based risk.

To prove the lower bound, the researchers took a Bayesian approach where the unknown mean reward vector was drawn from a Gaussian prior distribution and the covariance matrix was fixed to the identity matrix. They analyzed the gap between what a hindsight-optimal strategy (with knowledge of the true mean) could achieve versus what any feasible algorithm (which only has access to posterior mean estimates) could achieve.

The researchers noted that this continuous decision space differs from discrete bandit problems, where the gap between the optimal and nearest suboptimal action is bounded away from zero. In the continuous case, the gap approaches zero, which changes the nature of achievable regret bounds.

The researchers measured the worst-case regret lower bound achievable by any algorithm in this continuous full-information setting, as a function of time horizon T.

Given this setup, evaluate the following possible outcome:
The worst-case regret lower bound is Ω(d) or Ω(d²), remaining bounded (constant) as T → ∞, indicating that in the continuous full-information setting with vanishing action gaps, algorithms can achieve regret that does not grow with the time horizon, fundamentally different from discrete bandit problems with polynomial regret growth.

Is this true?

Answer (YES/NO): NO